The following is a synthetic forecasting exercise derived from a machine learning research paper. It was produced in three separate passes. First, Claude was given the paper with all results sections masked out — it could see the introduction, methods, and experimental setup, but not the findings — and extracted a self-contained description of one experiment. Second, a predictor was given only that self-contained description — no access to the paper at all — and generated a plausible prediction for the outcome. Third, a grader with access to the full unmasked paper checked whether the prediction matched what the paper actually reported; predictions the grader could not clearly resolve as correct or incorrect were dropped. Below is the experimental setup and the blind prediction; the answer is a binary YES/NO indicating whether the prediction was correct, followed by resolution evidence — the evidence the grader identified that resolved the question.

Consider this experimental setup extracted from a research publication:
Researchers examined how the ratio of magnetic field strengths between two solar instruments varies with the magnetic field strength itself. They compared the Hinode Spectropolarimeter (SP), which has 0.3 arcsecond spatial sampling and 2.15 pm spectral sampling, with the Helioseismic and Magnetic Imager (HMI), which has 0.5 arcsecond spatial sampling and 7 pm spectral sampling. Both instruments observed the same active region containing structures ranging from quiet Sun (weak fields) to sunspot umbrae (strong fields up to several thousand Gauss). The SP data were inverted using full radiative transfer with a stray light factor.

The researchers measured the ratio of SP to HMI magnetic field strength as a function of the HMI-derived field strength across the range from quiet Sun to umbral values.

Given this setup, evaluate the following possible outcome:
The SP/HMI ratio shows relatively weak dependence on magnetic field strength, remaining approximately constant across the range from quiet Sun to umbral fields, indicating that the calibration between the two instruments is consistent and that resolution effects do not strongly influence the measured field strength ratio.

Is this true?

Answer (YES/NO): NO